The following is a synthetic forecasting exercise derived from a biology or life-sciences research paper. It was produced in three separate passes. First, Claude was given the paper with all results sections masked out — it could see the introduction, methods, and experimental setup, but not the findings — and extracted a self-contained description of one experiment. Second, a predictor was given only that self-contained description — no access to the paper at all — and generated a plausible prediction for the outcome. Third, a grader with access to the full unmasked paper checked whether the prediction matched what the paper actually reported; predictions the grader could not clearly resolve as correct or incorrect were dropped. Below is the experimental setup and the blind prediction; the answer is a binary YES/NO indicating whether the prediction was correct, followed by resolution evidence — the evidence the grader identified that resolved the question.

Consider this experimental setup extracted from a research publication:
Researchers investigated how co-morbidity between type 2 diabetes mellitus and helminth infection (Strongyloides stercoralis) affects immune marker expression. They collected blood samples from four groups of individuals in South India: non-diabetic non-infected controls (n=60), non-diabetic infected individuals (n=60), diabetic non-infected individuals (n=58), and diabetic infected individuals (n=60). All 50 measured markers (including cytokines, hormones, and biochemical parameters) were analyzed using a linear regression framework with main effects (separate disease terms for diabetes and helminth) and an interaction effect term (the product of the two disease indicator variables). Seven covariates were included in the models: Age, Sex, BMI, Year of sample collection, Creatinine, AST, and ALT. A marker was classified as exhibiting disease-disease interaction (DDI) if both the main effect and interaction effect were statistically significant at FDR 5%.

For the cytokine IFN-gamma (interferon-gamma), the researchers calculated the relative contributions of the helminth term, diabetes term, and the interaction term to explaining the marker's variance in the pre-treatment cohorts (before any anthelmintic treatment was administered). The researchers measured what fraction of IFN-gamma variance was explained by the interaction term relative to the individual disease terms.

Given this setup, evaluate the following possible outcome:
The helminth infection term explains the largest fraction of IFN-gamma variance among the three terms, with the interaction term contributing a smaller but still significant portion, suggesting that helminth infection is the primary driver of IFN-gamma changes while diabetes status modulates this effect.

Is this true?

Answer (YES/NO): NO